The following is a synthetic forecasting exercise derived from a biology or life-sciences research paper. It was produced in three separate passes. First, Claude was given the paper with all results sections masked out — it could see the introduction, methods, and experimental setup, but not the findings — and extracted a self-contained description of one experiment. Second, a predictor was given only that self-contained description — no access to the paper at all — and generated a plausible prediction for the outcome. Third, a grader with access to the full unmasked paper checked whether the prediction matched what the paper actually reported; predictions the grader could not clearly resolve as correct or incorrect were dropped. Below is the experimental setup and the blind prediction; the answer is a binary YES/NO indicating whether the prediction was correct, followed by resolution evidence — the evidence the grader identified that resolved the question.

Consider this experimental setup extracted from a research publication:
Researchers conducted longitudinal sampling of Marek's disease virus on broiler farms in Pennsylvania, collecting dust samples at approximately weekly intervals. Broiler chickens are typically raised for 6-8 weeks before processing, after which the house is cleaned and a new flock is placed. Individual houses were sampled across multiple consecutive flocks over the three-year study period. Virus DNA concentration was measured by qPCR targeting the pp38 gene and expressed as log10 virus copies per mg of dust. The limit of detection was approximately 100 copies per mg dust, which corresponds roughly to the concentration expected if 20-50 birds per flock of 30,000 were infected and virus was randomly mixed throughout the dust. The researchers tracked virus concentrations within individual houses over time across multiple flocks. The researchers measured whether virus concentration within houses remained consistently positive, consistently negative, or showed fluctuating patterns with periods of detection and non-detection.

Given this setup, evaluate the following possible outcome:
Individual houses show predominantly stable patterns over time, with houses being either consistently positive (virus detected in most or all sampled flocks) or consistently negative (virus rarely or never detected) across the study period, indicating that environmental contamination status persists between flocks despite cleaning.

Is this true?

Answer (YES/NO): NO